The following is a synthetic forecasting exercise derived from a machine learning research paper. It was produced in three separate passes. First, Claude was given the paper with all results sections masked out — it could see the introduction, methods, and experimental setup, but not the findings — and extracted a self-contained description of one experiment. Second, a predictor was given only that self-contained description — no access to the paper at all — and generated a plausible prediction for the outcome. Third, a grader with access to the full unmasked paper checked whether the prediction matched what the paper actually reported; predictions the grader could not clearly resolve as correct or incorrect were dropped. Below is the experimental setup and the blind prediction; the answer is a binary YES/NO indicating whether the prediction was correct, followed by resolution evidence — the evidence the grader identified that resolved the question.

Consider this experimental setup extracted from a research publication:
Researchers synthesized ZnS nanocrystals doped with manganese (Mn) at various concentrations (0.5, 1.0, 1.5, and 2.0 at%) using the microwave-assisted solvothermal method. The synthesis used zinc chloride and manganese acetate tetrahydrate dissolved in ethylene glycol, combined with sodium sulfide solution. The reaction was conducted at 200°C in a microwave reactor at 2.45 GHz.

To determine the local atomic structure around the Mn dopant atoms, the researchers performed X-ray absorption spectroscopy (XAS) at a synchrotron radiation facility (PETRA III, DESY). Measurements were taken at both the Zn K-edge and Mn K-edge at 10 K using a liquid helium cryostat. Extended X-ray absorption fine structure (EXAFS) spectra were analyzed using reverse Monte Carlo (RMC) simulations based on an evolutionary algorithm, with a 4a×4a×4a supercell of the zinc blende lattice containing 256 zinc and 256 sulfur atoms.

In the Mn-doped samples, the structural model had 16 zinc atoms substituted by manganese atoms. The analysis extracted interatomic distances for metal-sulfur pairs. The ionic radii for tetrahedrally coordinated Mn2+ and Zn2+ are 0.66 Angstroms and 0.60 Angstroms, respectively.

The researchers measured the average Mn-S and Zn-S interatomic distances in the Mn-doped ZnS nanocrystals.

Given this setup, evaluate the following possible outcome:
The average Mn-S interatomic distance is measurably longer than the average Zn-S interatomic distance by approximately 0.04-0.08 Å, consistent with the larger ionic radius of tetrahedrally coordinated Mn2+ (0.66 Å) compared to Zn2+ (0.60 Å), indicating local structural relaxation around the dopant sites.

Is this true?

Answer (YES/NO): YES